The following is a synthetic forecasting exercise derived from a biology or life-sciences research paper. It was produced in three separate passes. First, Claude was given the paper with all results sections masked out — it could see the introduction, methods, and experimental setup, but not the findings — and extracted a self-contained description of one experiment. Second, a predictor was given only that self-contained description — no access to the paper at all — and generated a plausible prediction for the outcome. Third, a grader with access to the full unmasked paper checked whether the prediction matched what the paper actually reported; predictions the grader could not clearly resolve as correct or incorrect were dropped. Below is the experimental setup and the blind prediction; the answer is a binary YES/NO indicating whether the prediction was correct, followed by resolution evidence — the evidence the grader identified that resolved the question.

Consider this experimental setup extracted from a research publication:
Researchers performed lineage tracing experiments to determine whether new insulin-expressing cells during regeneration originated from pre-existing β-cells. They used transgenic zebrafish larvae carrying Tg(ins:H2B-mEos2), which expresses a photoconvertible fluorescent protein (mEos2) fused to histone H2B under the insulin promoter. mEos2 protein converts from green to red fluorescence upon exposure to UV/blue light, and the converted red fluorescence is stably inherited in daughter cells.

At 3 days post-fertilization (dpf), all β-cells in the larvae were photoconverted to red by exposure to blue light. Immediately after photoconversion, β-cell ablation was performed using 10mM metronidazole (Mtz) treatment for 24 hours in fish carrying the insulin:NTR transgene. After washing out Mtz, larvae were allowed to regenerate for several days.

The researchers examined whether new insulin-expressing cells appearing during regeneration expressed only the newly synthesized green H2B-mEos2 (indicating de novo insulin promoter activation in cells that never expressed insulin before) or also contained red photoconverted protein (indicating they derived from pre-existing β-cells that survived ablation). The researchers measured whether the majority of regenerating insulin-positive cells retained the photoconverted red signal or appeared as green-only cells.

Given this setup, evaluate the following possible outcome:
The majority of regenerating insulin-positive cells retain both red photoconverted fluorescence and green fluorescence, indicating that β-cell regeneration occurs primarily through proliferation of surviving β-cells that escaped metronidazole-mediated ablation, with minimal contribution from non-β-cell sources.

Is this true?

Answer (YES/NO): NO